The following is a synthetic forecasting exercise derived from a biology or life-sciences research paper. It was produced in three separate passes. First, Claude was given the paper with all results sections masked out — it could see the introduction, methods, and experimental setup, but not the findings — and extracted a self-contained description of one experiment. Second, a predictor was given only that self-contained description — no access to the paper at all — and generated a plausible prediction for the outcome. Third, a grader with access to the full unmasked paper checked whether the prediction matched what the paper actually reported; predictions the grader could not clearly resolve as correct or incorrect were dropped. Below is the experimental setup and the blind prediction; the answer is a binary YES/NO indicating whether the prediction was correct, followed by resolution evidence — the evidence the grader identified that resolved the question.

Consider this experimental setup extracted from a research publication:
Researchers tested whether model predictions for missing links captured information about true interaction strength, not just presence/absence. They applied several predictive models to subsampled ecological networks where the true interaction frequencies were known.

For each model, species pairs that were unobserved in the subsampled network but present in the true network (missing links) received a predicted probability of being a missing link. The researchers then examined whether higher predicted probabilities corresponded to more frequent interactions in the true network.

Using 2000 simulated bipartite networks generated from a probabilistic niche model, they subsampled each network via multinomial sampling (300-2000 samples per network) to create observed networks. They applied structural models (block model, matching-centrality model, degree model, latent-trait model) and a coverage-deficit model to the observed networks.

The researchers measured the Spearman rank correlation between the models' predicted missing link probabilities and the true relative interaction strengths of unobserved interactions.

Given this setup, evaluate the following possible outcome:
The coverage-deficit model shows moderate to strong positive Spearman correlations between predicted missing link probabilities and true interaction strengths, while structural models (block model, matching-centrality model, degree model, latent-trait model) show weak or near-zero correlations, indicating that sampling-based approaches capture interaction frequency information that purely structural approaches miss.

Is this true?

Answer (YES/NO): NO